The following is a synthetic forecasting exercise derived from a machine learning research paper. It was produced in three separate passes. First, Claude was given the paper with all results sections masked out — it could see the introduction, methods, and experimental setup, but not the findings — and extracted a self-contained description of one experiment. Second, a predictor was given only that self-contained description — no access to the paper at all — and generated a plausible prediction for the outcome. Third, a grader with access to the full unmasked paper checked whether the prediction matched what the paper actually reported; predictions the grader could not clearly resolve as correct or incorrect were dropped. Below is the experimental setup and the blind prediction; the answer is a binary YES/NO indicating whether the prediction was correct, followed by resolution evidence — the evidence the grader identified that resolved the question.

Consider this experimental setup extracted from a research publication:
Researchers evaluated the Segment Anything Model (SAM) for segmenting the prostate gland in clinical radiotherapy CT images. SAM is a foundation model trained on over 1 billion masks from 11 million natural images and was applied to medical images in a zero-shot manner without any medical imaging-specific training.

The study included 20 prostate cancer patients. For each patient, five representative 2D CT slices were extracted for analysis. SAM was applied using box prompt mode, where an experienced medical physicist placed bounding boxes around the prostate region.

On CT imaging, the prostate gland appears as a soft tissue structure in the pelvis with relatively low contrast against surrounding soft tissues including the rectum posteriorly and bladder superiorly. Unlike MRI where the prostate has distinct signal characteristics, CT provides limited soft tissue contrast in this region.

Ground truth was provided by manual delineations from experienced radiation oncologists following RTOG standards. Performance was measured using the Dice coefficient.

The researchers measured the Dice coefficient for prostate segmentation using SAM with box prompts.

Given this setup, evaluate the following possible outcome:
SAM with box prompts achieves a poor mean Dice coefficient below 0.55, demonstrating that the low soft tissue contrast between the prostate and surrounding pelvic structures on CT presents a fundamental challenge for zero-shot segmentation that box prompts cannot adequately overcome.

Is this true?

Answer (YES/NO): NO